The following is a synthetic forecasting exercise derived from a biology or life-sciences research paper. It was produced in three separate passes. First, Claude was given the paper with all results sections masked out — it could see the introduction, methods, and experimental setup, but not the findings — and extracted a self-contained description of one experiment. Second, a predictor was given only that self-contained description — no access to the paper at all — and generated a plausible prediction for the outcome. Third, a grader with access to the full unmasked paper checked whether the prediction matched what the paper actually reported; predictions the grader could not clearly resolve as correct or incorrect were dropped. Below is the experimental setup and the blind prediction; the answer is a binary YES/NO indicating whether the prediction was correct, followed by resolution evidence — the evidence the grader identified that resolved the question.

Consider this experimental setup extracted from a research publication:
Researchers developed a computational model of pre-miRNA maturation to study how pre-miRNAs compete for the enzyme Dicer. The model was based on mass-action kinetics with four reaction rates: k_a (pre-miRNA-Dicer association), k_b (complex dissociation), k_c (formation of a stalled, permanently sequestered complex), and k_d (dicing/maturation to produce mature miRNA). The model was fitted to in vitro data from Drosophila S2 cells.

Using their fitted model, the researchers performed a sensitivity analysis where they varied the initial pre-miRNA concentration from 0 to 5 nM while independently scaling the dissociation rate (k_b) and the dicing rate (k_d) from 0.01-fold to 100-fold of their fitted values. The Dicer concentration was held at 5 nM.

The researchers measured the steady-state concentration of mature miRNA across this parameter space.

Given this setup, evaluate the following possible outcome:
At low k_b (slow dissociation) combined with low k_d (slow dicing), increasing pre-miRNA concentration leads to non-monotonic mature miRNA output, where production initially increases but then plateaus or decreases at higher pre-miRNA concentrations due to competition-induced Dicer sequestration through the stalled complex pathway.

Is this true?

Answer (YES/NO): NO